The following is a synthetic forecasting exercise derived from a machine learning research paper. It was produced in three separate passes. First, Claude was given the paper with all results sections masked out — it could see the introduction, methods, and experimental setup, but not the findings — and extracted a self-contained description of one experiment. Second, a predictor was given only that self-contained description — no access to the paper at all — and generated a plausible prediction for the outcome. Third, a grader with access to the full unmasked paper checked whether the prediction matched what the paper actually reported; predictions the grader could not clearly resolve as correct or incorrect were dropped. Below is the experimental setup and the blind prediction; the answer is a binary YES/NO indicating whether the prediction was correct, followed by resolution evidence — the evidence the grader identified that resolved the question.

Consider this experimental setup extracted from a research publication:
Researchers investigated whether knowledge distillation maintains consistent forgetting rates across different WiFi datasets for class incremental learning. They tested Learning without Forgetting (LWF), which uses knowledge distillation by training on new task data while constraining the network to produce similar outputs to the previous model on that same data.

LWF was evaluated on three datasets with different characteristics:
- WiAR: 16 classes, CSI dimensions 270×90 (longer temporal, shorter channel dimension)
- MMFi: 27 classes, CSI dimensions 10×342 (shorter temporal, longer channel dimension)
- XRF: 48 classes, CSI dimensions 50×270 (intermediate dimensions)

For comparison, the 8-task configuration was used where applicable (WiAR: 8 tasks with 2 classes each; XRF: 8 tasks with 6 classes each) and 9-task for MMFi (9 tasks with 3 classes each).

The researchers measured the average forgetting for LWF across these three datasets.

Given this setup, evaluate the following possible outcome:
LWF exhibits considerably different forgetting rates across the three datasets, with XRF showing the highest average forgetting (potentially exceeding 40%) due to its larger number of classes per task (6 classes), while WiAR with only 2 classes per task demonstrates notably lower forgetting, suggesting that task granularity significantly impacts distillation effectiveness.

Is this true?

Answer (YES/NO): NO